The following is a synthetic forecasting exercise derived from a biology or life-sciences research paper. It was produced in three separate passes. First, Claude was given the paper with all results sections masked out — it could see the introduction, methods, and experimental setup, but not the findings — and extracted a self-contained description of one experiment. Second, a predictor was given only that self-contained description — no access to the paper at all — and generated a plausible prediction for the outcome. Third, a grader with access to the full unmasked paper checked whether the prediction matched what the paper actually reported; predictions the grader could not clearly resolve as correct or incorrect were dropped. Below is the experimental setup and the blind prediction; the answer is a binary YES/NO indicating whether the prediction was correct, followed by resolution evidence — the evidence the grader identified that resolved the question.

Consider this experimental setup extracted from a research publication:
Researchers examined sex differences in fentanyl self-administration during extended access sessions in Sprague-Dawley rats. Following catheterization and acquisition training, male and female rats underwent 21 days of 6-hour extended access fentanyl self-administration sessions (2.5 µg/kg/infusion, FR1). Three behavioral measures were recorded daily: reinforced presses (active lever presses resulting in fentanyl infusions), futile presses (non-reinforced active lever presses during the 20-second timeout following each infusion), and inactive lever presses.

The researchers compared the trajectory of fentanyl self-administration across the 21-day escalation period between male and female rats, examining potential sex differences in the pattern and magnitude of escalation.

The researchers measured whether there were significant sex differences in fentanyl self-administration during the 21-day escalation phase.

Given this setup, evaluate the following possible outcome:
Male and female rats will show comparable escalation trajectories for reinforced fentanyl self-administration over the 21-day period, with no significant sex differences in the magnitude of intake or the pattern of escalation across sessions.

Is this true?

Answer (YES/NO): YES